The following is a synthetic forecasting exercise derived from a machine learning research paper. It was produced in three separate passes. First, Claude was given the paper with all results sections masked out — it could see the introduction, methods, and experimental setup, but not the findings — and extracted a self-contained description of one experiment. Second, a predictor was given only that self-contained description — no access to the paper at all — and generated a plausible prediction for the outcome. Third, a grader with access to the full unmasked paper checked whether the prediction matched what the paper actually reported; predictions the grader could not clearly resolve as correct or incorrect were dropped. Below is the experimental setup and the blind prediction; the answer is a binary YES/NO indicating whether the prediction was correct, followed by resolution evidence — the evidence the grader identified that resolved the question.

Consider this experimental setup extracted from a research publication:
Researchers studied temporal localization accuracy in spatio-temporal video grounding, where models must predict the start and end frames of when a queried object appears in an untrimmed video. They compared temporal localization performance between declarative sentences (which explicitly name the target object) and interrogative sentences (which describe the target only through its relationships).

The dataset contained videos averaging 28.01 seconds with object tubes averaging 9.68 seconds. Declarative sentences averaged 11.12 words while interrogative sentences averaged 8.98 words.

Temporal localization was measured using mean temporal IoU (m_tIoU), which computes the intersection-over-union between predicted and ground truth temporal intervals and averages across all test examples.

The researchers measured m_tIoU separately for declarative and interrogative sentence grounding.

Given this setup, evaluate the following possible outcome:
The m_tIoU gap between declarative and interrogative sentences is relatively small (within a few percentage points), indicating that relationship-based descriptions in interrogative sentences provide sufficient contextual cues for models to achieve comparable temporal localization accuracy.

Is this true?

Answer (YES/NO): YES